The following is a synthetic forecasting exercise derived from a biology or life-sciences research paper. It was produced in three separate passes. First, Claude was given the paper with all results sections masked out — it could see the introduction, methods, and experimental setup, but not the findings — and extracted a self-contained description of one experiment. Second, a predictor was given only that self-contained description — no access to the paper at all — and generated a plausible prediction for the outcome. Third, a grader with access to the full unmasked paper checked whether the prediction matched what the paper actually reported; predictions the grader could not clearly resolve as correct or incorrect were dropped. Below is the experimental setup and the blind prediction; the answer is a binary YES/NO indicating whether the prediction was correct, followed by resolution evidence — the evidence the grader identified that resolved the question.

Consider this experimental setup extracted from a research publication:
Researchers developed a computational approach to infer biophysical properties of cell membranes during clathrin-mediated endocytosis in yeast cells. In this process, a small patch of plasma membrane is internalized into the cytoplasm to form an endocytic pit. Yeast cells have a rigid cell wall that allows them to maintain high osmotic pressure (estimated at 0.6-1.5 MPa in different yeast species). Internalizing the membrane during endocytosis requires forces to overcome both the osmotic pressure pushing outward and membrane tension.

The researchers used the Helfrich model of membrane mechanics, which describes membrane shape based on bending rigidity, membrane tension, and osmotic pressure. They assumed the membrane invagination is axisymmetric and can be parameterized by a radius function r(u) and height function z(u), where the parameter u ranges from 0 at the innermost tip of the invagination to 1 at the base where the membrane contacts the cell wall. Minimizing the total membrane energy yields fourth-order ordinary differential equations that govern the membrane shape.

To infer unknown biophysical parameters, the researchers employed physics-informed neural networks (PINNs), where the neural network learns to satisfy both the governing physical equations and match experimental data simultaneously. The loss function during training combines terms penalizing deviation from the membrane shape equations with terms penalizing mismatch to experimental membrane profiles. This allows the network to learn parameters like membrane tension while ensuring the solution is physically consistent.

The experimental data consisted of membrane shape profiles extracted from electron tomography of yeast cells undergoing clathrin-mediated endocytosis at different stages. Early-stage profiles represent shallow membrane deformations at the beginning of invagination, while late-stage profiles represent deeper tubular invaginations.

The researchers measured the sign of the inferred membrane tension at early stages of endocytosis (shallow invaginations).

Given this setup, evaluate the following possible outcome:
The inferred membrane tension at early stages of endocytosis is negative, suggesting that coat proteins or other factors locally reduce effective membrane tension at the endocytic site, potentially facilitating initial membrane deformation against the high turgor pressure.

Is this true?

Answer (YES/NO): YES